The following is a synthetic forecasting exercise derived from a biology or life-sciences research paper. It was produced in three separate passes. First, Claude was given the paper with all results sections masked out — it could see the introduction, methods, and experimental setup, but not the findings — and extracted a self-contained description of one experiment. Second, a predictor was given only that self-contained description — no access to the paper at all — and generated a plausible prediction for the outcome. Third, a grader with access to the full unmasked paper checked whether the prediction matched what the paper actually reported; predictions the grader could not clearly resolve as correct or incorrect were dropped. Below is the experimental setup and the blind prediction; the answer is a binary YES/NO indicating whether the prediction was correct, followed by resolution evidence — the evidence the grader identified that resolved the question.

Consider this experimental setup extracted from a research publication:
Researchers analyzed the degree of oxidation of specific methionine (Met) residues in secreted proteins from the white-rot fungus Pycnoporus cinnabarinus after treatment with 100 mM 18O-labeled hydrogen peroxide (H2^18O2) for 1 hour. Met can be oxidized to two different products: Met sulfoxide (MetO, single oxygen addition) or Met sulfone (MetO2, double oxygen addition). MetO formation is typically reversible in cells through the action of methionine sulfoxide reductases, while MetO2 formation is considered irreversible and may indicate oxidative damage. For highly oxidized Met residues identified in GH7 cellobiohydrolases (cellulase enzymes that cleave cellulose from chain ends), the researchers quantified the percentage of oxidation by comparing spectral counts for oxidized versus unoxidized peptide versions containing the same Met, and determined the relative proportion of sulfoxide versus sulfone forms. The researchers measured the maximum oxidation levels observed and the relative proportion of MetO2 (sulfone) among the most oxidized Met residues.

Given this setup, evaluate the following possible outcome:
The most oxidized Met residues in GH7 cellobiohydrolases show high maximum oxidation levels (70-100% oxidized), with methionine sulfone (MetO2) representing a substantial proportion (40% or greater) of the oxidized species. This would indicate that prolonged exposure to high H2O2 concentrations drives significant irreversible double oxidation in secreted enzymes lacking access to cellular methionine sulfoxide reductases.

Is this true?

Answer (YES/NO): NO